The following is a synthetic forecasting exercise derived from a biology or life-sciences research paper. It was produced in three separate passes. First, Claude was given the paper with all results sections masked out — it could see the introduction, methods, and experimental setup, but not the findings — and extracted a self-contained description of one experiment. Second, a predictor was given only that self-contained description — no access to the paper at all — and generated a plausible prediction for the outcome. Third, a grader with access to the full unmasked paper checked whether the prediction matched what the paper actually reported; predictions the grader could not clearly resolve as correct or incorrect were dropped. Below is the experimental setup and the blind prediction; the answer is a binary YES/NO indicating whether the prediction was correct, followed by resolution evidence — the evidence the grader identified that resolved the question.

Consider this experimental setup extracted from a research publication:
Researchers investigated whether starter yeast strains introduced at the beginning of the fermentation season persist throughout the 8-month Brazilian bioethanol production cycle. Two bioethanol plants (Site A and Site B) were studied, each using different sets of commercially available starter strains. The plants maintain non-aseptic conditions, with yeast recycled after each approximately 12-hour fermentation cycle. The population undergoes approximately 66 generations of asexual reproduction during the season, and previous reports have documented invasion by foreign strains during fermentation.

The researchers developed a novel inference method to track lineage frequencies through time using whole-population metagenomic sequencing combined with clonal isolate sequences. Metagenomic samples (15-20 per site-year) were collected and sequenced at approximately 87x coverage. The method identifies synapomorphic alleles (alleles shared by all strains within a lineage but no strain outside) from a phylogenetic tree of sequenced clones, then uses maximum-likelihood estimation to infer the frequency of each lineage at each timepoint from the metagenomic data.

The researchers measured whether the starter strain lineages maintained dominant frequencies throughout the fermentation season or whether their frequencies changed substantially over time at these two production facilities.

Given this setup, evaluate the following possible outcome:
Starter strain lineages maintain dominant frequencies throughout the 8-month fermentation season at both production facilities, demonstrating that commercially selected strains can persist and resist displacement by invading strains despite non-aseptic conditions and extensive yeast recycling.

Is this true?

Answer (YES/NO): NO